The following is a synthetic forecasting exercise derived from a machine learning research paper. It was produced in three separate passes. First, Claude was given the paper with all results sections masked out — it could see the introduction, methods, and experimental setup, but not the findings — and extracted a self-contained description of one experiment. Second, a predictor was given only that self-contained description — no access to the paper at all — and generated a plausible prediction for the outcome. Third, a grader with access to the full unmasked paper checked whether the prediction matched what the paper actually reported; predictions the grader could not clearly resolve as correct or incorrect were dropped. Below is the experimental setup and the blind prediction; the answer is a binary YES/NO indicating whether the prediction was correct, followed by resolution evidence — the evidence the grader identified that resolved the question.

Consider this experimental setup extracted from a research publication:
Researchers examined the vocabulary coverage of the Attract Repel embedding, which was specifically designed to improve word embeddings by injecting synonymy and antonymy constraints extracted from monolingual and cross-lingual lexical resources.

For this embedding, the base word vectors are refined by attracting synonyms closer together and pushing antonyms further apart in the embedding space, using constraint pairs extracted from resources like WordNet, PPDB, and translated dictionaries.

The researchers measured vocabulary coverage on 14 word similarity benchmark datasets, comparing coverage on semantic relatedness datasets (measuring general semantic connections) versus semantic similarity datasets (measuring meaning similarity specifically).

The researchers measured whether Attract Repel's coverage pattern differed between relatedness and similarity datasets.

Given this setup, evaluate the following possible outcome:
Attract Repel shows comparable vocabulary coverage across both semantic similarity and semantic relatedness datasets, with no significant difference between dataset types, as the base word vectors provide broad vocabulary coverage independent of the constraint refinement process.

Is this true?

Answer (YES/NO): NO